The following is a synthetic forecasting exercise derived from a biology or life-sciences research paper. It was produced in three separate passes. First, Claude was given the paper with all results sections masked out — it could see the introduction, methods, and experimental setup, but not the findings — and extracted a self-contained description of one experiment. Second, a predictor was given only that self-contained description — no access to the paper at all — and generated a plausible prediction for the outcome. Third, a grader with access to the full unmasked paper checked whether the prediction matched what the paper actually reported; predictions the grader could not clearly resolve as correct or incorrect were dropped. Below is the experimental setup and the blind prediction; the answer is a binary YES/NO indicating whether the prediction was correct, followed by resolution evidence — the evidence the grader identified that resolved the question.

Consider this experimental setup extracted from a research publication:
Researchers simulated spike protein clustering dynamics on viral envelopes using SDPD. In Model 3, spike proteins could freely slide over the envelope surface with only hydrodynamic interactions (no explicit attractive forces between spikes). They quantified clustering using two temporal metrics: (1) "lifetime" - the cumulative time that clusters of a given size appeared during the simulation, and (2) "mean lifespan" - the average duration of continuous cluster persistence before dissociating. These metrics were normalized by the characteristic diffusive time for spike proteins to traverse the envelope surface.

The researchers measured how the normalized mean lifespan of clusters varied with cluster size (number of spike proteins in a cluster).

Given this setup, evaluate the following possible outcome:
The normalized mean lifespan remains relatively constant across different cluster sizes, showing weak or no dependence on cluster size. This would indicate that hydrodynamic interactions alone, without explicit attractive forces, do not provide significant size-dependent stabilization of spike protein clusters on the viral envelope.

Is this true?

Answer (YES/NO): NO